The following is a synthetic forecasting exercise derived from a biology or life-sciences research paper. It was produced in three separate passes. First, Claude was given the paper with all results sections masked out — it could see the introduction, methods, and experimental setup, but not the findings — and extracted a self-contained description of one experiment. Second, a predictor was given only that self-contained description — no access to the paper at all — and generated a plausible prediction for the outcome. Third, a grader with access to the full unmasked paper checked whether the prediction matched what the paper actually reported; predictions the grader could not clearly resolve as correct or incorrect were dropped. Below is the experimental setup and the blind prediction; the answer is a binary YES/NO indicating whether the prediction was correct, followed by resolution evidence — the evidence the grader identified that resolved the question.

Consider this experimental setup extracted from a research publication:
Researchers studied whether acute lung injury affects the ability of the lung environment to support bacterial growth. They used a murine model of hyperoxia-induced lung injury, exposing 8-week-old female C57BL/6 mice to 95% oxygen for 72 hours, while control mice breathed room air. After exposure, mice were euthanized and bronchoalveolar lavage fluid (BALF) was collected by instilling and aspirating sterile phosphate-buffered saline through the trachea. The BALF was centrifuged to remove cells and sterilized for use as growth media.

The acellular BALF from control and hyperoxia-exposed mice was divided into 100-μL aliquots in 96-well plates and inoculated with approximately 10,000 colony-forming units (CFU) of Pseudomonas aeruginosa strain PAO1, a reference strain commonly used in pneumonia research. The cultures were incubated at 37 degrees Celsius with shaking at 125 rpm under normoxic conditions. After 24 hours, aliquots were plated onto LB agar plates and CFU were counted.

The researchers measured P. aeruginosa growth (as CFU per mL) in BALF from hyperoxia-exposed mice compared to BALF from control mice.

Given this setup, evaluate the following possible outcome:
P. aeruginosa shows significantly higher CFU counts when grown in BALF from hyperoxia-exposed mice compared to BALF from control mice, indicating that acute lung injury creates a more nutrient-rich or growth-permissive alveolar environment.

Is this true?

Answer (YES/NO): YES